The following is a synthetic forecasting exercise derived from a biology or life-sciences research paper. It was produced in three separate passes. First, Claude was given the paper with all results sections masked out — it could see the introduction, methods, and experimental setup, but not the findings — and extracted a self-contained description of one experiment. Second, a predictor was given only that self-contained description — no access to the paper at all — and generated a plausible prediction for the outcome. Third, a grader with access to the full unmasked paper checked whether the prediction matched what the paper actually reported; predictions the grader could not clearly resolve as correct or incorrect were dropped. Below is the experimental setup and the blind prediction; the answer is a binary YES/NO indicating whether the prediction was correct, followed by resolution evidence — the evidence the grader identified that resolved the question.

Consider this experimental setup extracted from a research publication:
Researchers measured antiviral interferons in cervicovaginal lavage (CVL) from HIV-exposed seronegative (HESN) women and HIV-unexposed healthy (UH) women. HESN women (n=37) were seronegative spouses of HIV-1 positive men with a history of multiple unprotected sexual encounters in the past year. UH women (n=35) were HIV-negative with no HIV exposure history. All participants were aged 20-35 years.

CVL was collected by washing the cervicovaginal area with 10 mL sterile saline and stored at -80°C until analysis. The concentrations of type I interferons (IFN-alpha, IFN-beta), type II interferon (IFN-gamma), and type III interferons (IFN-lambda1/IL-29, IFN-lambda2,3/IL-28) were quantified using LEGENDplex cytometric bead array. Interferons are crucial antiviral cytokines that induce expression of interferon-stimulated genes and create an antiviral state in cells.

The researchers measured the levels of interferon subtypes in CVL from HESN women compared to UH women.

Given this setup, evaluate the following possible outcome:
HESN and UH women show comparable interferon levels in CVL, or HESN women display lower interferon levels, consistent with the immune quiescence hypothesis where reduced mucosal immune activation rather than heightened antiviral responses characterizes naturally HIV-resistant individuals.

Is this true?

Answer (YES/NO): NO